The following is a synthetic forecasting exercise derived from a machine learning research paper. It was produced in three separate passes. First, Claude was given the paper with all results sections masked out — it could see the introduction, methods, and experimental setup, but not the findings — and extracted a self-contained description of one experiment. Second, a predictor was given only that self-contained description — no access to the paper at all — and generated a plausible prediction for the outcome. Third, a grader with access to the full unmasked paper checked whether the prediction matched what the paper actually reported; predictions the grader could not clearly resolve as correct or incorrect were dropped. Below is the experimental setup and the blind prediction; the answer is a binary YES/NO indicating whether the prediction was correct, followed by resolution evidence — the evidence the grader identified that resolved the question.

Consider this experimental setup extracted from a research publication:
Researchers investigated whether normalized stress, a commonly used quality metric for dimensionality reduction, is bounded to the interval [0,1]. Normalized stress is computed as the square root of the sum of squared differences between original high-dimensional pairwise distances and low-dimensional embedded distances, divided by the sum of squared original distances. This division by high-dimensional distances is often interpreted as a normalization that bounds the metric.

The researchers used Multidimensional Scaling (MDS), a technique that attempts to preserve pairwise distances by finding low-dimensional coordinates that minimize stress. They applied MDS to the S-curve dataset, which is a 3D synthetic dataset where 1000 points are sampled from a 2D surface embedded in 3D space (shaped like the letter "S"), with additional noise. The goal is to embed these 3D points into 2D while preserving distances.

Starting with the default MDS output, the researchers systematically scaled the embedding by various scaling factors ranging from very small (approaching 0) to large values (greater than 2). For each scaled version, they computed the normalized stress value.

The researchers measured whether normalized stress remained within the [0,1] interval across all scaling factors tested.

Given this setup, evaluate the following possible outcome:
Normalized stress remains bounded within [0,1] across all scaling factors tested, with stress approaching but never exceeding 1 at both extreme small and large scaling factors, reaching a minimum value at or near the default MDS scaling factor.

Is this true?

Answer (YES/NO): NO